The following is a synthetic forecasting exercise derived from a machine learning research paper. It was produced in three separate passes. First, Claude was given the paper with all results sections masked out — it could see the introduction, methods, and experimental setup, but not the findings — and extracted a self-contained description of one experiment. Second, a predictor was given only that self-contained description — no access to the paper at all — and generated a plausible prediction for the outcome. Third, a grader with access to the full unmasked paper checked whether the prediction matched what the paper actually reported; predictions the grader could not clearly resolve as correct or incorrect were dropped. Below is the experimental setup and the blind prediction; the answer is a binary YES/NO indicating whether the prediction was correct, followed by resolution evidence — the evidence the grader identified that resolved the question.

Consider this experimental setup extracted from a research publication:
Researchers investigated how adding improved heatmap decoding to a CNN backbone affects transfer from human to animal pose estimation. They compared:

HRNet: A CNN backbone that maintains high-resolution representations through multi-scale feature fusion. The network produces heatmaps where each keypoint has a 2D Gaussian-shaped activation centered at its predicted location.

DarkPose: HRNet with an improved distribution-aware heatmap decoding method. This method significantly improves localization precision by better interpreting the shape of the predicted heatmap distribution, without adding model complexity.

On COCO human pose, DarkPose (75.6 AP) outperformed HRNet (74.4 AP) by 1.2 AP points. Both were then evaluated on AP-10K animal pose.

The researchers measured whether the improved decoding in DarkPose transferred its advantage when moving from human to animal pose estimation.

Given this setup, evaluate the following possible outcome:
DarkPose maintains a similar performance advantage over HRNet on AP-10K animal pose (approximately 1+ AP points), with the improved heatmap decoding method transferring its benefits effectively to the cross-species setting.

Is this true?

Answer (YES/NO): NO